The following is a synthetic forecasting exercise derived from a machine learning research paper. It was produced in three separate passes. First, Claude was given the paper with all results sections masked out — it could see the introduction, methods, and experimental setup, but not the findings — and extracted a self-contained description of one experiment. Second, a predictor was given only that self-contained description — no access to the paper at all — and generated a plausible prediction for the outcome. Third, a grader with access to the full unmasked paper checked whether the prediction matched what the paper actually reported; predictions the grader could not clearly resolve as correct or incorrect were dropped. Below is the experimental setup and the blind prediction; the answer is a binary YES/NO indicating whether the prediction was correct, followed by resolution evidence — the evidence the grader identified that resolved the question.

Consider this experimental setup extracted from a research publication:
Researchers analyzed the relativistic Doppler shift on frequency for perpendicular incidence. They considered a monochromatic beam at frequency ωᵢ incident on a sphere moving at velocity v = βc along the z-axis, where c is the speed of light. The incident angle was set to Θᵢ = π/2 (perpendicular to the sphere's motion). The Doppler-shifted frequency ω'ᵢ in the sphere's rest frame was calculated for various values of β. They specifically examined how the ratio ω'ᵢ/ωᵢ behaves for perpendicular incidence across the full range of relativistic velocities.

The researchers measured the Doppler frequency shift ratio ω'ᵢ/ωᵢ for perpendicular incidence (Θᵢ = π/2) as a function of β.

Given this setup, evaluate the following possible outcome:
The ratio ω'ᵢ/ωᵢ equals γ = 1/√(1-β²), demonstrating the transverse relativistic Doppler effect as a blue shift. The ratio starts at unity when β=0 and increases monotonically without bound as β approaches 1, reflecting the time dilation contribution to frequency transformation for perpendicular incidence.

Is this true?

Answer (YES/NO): YES